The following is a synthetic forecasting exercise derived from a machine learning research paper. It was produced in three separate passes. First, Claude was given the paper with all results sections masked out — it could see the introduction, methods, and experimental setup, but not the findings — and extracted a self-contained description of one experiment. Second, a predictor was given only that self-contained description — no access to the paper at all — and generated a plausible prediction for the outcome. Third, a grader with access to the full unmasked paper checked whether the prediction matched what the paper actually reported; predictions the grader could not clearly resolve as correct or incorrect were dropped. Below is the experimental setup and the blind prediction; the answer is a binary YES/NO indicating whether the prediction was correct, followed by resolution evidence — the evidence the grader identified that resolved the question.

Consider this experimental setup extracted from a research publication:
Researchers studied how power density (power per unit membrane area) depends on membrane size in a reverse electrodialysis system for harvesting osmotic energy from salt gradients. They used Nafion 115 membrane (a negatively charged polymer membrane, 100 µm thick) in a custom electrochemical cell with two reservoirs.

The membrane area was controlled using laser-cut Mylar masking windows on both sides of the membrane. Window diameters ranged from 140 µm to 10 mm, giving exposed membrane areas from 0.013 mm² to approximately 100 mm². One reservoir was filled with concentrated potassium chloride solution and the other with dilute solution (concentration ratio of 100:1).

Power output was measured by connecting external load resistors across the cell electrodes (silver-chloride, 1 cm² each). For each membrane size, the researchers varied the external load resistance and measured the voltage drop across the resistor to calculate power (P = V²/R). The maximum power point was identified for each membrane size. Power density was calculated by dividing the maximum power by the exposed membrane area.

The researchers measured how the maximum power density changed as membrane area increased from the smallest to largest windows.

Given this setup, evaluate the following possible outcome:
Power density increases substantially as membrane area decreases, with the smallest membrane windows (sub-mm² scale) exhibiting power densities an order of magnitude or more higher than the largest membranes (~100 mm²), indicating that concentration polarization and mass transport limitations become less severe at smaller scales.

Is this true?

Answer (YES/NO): NO